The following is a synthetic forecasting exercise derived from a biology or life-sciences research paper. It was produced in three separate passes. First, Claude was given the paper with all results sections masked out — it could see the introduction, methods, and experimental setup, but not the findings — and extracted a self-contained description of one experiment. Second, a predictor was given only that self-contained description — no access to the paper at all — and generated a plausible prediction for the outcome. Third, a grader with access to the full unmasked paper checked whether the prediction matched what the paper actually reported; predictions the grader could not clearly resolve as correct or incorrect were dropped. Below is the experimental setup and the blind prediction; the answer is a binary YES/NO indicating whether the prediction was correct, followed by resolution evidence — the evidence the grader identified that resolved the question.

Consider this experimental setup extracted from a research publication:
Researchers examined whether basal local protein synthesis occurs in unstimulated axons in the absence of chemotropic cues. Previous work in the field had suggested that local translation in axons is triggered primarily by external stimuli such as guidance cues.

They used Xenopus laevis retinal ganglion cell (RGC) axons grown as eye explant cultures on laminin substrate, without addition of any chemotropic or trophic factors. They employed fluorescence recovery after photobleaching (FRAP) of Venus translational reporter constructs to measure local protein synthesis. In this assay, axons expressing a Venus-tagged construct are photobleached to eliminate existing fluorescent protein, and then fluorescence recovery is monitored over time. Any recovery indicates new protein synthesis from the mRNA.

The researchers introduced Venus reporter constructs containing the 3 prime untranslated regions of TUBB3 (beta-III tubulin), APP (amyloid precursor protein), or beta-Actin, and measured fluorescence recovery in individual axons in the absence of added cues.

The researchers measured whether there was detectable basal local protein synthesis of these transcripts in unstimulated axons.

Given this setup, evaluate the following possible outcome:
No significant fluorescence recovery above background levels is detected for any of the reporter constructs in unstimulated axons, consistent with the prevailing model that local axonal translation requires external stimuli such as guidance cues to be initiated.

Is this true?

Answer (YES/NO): NO